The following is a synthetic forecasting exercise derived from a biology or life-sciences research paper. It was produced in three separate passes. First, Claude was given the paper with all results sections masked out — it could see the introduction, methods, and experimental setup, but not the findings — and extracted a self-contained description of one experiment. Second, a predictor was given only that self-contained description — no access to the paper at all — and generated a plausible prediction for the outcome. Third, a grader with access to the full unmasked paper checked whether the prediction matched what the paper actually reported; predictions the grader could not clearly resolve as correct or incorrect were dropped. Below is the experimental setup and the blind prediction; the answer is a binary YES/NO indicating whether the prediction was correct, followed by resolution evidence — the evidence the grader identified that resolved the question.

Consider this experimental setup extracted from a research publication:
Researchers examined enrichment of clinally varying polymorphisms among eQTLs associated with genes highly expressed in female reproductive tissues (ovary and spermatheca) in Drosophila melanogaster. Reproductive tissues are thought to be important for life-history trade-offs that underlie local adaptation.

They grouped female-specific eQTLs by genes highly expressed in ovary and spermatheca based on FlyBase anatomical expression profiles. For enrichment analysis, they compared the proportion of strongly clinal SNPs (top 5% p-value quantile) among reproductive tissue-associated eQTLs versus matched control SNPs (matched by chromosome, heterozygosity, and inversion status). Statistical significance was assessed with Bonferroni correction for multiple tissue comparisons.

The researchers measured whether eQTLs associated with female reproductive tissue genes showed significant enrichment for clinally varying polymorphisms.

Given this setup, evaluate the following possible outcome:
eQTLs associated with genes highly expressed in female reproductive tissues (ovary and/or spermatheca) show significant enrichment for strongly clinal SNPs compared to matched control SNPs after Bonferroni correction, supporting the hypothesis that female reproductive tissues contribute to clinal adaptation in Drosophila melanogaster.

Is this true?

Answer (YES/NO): YES